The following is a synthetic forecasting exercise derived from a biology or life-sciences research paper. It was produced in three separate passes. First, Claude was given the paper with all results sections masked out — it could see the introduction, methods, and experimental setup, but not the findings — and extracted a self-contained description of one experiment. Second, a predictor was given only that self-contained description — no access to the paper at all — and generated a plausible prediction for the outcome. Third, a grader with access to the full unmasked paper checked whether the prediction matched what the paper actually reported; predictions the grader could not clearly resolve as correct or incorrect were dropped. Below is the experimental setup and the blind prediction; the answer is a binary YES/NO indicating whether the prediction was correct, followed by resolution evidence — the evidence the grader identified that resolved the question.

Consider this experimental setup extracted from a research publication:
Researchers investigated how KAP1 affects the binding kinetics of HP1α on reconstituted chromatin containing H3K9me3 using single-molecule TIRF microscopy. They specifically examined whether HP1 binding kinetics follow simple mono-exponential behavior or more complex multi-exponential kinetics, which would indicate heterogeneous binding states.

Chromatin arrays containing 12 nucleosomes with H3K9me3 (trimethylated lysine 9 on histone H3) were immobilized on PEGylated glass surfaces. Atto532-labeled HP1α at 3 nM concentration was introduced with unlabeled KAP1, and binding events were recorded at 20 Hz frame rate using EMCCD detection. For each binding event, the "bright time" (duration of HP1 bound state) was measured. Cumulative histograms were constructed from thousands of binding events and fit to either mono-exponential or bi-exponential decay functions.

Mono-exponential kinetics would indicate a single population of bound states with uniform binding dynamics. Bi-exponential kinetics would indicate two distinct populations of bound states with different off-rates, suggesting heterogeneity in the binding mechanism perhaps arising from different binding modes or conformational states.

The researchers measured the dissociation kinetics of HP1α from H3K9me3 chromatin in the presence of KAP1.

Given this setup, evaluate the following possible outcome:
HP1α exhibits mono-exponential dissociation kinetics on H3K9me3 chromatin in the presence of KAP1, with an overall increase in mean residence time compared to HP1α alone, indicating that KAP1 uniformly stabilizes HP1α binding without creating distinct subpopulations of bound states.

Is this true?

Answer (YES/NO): NO